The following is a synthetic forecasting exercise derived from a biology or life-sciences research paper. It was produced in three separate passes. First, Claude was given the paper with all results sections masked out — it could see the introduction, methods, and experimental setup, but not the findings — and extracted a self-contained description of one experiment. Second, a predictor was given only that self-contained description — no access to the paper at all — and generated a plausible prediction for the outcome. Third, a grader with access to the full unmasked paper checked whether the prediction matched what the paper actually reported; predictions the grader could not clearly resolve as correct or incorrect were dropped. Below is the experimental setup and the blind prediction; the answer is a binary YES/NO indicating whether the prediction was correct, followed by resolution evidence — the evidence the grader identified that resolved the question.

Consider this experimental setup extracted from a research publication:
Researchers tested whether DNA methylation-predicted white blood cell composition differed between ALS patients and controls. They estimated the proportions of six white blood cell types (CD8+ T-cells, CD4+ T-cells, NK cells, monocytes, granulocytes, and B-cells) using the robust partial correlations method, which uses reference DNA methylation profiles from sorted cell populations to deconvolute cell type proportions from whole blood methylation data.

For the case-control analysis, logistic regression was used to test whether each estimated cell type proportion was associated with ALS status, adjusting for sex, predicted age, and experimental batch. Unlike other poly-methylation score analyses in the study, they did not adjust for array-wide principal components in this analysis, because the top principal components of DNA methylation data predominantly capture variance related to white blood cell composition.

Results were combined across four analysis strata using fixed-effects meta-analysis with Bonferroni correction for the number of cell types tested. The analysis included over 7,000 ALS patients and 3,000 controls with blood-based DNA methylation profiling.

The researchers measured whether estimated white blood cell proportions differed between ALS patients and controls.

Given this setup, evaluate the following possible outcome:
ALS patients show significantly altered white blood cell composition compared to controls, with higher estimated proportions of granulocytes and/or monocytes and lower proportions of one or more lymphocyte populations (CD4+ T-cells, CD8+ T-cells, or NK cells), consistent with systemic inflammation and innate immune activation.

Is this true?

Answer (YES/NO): YES